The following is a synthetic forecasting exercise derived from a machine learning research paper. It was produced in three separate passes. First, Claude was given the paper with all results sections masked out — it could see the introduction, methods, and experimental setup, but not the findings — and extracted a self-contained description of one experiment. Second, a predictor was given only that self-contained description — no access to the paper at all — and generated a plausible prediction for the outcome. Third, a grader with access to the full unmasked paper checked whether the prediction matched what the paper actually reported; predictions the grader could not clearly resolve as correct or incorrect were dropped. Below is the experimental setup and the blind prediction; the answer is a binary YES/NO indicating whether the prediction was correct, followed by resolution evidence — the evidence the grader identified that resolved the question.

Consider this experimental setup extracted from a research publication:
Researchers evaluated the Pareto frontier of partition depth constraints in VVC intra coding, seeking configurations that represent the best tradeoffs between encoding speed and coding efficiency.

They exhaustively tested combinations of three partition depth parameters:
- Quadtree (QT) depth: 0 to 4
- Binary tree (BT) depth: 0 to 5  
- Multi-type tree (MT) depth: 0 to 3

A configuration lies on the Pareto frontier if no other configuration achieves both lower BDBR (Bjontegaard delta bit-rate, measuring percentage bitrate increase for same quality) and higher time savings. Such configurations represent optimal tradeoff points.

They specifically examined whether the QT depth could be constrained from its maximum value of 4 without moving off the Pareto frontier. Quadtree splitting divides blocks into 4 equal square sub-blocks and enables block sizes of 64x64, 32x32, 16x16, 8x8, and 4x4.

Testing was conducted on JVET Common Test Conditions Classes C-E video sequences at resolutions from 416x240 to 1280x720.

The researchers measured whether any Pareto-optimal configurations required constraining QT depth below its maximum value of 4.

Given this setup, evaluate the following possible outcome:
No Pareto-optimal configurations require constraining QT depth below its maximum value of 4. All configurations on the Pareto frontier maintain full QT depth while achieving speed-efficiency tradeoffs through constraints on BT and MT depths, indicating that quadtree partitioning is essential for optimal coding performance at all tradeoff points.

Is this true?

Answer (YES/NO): YES